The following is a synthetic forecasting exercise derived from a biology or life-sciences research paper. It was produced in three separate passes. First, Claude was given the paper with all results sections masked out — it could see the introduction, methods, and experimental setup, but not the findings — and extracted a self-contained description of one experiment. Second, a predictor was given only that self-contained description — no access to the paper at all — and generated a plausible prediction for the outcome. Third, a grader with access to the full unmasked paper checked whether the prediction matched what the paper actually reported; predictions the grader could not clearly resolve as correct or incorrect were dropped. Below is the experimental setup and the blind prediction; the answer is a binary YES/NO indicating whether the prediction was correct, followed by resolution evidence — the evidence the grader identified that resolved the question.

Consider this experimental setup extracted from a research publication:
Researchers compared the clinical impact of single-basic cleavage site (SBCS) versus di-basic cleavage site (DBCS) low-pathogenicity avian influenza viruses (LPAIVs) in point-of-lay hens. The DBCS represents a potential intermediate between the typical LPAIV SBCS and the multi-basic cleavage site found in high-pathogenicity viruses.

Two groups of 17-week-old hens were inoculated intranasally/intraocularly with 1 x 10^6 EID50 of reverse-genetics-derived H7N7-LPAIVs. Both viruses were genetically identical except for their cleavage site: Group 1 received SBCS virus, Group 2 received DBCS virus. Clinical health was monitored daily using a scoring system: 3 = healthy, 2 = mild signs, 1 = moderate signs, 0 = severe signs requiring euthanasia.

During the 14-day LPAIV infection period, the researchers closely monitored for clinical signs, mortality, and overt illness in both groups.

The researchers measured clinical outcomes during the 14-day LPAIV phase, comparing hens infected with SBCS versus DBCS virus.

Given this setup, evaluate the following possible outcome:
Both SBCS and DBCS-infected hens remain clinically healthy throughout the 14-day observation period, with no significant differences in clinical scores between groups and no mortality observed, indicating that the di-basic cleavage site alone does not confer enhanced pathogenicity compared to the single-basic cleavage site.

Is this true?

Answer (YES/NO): YES